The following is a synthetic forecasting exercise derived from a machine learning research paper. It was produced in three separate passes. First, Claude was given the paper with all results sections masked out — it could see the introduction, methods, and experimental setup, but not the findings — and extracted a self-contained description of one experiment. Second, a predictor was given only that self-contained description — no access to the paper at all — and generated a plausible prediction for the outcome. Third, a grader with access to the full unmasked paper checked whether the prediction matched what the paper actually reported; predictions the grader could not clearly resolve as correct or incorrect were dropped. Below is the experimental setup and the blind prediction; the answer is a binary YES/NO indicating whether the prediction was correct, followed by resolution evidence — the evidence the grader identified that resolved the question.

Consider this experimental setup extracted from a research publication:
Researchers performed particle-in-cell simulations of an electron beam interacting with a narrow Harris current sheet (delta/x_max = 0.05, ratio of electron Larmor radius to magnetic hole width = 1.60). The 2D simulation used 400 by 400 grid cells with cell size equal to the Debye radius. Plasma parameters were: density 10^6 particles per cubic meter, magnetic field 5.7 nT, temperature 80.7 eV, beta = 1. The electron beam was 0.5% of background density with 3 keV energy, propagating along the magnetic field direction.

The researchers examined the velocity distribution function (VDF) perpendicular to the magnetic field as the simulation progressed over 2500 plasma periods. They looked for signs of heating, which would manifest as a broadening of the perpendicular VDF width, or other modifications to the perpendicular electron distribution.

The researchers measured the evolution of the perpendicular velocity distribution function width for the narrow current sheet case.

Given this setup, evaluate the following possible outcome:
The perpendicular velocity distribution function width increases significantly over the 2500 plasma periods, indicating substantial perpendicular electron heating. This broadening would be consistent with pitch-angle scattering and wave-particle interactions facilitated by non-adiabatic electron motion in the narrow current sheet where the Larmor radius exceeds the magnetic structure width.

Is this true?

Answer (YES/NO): NO